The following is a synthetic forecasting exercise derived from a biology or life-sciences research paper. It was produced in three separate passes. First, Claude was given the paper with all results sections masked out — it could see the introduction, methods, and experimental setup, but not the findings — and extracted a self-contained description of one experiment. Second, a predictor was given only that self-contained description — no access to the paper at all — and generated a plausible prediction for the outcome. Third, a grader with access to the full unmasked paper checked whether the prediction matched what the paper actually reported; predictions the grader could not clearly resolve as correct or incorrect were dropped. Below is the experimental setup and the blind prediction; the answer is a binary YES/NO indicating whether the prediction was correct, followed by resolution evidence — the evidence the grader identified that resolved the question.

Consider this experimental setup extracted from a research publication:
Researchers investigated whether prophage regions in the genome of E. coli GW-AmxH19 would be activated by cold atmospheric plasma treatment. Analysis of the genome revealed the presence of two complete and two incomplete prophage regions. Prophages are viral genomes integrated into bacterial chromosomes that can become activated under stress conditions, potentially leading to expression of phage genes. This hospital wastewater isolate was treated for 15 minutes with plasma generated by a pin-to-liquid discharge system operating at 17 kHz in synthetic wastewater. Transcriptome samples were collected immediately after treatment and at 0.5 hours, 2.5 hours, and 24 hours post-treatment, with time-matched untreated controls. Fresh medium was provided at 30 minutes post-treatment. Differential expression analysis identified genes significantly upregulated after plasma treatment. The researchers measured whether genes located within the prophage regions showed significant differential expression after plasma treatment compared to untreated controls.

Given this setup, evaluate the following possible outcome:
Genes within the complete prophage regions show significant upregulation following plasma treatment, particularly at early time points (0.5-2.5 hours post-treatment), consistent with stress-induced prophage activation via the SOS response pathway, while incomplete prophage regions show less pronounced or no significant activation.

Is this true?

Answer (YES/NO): NO